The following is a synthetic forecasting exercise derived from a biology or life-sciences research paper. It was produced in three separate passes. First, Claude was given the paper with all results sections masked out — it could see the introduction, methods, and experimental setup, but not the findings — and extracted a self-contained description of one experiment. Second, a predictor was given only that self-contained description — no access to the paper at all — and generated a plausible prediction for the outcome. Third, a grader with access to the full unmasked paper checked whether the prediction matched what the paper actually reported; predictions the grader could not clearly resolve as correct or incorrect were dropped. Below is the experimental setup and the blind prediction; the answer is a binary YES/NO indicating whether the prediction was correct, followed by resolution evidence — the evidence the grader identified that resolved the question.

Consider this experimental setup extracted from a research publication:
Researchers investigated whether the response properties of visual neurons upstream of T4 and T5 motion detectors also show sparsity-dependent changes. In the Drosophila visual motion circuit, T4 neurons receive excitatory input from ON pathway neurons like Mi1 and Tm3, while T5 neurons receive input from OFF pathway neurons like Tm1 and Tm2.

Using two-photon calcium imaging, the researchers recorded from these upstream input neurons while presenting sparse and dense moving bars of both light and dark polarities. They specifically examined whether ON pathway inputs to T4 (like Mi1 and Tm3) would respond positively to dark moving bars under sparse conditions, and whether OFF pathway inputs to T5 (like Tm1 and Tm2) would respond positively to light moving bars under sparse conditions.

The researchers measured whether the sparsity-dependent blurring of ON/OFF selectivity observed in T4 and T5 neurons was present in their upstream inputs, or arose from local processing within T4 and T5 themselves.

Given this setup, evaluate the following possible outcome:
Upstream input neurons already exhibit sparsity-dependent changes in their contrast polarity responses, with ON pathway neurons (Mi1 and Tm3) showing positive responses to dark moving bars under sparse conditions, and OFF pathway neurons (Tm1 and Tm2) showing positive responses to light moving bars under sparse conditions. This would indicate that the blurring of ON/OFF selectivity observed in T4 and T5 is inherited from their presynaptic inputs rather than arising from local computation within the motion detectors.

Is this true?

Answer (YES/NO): YES